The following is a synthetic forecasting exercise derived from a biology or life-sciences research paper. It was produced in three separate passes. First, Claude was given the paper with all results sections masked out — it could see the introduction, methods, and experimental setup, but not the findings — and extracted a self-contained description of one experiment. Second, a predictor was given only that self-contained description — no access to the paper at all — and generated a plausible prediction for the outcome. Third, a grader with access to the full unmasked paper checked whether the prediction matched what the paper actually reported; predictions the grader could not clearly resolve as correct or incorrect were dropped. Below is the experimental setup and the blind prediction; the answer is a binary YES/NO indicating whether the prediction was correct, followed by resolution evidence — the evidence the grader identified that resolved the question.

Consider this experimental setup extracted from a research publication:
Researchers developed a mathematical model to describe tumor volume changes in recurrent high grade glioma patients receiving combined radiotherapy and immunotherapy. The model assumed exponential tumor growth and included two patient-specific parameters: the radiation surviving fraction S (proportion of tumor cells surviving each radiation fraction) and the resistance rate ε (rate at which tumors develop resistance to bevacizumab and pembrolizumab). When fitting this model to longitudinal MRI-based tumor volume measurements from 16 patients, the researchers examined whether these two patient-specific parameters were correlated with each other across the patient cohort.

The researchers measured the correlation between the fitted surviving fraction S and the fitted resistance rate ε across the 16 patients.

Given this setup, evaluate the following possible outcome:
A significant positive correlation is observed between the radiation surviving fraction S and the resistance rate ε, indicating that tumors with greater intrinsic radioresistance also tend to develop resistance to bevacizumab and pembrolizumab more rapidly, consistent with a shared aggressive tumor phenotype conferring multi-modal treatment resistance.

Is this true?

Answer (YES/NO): NO